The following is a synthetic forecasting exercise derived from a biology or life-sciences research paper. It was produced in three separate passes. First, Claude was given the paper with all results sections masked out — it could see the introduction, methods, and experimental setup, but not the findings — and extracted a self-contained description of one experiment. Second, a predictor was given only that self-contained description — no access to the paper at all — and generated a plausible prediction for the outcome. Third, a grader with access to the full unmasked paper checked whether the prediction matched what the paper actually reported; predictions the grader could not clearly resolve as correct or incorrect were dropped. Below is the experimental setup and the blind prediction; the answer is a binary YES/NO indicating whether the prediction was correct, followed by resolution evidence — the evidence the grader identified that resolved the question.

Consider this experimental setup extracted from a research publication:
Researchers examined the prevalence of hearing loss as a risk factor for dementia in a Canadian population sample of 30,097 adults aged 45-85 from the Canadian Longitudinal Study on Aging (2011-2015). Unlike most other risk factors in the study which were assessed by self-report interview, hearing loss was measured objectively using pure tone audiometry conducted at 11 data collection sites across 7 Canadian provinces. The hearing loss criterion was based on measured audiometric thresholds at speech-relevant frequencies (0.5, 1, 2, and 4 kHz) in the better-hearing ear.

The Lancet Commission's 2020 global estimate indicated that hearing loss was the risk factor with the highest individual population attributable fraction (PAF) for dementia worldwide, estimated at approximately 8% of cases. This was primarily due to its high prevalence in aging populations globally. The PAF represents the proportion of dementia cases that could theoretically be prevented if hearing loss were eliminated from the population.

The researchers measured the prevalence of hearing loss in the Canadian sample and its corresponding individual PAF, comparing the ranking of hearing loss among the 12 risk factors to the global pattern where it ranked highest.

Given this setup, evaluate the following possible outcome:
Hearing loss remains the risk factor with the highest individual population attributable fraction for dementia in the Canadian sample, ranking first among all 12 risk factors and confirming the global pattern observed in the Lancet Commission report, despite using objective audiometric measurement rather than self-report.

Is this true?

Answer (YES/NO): NO